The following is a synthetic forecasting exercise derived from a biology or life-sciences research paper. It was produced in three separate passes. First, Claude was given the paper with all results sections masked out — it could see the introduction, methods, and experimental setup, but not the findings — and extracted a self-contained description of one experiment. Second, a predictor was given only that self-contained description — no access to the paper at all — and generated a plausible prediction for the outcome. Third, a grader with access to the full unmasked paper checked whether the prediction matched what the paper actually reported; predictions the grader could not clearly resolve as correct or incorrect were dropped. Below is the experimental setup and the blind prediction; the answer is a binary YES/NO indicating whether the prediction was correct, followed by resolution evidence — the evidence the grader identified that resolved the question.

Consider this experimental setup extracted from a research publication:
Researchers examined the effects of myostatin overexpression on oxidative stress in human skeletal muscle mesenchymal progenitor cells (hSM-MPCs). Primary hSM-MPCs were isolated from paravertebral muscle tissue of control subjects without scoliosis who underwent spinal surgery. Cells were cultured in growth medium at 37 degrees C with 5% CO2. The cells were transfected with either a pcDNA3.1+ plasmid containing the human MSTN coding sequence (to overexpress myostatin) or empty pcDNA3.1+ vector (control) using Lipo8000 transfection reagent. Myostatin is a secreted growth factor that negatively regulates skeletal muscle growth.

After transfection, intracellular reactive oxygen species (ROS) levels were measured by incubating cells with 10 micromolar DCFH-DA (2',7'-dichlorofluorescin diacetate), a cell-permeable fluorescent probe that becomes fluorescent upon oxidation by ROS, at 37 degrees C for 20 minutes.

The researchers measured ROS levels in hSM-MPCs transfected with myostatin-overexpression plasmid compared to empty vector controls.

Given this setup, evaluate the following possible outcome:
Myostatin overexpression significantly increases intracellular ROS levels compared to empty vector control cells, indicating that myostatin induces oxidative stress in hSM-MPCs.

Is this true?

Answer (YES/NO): YES